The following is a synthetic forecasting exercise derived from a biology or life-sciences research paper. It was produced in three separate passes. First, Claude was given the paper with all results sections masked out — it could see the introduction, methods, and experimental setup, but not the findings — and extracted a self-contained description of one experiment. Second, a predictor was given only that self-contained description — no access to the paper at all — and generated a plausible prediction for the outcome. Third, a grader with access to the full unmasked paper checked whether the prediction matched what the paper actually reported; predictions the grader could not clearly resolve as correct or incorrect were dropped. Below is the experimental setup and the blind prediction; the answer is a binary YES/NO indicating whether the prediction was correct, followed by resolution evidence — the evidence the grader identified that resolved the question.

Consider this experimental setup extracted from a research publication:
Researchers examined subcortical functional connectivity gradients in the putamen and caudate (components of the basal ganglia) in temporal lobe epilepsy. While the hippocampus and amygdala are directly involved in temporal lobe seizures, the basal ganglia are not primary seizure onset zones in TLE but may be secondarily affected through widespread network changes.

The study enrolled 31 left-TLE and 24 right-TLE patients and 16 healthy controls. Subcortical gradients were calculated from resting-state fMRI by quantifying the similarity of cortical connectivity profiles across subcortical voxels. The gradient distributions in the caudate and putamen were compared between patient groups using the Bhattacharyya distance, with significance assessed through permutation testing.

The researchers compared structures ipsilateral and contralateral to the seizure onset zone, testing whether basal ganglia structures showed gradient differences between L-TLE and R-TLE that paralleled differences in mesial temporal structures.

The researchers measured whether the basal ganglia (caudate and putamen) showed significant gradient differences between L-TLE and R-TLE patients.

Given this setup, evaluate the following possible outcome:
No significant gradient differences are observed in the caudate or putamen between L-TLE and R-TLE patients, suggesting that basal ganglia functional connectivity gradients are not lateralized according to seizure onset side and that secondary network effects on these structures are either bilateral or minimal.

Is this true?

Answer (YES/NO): YES